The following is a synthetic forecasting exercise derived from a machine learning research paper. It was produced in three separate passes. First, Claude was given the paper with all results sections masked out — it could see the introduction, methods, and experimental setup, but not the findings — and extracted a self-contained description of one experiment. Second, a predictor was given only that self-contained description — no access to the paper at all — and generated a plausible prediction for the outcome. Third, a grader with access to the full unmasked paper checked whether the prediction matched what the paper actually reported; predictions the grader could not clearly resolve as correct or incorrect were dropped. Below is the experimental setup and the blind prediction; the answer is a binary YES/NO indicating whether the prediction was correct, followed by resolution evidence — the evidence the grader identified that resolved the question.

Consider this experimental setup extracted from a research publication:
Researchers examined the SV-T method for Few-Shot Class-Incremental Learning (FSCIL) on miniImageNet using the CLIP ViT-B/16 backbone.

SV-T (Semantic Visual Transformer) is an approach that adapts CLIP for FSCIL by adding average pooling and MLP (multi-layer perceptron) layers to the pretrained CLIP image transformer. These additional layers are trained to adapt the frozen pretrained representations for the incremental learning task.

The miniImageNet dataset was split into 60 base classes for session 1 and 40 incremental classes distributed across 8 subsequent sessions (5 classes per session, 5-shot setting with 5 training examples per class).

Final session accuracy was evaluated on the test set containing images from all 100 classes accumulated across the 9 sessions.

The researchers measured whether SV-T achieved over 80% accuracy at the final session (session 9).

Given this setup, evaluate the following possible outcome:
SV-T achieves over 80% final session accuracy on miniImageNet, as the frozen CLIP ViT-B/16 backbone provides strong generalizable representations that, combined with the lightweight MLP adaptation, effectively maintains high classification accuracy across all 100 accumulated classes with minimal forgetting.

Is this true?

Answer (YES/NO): YES